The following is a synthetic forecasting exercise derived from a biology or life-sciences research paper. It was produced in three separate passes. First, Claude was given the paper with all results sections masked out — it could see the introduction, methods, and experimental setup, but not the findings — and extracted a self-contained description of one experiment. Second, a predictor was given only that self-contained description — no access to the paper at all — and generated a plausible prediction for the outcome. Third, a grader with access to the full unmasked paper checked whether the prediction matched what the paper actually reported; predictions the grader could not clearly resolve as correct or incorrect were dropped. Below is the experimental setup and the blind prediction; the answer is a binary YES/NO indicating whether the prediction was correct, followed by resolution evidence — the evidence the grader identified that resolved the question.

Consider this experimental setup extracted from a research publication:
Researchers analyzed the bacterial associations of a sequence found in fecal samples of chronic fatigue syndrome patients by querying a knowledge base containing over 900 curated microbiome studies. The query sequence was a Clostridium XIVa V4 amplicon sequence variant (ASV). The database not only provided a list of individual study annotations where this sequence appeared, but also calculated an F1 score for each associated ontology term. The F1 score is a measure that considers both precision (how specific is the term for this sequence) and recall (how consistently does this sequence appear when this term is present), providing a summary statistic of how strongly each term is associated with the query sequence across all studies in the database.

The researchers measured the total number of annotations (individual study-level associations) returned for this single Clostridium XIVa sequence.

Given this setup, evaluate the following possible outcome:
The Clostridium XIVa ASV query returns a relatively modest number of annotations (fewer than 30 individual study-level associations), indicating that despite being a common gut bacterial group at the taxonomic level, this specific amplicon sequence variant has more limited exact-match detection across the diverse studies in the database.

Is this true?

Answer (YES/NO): NO